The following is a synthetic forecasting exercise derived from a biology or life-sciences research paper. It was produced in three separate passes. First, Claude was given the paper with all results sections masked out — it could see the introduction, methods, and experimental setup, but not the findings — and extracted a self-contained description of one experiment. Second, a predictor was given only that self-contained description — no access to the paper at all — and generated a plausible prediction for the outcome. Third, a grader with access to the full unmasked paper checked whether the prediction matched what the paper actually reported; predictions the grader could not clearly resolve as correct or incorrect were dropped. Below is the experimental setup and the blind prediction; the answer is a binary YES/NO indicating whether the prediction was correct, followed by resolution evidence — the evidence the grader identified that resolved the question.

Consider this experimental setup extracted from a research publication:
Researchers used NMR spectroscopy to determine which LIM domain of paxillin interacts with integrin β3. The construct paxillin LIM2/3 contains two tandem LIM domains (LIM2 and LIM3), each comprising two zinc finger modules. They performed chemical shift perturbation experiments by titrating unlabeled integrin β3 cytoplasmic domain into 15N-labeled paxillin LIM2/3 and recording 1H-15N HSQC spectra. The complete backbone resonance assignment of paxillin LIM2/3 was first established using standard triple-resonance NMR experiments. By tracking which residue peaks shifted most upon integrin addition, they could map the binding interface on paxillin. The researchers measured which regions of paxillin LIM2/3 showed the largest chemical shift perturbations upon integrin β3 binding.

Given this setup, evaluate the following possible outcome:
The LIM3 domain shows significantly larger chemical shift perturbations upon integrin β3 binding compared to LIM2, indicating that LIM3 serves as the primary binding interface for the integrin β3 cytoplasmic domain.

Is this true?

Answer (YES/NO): YES